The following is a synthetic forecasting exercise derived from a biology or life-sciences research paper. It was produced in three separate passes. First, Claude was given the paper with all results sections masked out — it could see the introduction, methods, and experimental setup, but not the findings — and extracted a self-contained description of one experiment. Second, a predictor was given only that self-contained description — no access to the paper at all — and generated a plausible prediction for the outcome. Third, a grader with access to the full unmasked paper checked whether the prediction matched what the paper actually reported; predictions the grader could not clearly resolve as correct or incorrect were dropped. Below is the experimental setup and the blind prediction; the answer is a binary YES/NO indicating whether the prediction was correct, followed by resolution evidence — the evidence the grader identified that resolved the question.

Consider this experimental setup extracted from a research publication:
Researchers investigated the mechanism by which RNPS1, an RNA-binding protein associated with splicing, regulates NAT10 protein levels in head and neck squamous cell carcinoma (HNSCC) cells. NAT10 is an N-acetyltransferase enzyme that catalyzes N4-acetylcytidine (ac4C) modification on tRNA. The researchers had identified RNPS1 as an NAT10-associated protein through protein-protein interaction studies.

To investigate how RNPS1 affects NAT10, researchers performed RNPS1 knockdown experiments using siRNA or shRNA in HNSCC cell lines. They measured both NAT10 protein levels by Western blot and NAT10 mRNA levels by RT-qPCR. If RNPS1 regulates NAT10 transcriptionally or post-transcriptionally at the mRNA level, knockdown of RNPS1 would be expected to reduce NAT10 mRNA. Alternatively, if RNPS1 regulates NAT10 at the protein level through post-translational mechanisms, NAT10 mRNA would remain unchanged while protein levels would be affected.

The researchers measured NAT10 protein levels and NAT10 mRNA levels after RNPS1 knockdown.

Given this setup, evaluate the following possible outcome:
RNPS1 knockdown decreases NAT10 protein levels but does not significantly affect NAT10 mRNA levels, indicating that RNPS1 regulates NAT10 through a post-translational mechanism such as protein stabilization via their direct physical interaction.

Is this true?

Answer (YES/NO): YES